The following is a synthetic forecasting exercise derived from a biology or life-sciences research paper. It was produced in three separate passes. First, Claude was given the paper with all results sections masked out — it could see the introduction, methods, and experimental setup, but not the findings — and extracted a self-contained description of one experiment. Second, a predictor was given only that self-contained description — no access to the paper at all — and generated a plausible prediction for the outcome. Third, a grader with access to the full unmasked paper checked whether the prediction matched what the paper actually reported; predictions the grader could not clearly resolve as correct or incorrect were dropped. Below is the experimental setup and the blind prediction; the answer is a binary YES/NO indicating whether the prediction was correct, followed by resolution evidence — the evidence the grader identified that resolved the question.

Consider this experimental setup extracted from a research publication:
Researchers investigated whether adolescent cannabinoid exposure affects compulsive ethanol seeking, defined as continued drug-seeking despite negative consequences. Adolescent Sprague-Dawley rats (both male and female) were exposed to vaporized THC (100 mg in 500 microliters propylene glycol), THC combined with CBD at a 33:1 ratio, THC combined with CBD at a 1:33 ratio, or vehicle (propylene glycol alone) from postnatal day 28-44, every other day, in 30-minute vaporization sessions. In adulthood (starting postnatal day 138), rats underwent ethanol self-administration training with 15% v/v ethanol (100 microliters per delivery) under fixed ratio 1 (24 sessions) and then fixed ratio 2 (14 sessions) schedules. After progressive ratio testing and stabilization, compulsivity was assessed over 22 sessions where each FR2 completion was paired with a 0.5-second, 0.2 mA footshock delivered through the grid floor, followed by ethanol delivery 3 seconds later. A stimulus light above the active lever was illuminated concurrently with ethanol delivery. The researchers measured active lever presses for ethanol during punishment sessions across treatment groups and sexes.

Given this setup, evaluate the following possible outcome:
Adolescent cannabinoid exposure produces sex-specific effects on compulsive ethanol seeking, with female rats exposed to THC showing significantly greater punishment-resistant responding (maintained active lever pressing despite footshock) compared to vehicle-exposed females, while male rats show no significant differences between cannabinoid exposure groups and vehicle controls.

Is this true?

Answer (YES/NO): NO